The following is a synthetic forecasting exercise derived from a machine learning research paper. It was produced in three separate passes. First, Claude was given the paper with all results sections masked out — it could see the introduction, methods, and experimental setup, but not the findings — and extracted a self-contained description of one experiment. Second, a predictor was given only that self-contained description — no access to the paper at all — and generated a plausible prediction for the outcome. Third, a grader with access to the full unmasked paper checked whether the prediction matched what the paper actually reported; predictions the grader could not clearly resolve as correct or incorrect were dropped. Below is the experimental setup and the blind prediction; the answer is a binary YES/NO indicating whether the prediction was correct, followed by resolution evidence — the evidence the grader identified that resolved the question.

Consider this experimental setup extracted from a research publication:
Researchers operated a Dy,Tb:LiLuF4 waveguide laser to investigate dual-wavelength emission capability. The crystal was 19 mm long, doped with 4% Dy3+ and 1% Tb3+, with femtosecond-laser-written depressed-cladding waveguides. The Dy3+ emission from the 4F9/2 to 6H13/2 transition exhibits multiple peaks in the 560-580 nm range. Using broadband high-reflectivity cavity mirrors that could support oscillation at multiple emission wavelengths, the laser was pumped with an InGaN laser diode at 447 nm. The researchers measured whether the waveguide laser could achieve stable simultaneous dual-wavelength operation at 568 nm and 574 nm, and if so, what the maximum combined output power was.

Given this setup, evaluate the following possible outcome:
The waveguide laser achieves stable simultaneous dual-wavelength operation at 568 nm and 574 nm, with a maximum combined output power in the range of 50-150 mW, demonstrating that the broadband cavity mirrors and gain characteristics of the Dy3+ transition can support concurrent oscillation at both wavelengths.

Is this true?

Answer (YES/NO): NO